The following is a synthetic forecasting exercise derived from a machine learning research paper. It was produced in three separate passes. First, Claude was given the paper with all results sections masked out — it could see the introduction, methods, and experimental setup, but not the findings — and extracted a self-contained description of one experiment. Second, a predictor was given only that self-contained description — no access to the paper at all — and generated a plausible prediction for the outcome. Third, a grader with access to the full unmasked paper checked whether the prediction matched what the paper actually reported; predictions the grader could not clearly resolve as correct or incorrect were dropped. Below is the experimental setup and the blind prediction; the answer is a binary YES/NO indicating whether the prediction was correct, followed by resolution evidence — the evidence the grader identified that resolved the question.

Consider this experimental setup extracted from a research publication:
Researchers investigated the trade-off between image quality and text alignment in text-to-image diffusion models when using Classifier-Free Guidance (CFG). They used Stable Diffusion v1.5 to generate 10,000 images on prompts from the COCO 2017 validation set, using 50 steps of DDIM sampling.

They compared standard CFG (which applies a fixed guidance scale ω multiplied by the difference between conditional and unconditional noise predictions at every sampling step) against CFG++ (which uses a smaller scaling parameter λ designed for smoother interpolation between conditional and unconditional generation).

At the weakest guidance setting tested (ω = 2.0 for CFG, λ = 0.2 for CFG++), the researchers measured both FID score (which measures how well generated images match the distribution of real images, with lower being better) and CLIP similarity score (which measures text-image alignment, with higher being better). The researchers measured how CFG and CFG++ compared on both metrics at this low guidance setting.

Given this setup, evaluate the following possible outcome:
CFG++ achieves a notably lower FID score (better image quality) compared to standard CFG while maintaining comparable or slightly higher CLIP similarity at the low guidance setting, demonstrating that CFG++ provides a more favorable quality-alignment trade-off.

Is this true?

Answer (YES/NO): YES